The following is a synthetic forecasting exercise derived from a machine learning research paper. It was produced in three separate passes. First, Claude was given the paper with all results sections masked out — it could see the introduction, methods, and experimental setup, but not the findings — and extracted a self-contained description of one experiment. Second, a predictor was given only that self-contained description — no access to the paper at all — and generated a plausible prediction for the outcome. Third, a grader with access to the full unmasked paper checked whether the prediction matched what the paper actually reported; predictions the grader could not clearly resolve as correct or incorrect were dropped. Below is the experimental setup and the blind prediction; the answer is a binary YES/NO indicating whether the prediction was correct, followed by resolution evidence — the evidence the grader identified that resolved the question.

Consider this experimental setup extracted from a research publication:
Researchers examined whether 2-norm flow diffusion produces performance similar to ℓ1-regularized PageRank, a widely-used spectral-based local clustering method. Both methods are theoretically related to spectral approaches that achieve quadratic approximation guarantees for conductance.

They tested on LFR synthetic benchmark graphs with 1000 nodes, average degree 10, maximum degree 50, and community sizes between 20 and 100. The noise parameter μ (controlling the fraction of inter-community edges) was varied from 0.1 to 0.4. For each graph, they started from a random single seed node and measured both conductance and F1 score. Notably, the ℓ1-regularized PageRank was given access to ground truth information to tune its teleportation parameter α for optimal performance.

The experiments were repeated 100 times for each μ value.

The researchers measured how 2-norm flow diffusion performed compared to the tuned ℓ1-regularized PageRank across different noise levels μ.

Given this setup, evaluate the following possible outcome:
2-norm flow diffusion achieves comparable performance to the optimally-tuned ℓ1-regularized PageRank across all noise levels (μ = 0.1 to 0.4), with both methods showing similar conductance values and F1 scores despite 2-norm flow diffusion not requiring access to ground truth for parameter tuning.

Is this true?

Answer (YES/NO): YES